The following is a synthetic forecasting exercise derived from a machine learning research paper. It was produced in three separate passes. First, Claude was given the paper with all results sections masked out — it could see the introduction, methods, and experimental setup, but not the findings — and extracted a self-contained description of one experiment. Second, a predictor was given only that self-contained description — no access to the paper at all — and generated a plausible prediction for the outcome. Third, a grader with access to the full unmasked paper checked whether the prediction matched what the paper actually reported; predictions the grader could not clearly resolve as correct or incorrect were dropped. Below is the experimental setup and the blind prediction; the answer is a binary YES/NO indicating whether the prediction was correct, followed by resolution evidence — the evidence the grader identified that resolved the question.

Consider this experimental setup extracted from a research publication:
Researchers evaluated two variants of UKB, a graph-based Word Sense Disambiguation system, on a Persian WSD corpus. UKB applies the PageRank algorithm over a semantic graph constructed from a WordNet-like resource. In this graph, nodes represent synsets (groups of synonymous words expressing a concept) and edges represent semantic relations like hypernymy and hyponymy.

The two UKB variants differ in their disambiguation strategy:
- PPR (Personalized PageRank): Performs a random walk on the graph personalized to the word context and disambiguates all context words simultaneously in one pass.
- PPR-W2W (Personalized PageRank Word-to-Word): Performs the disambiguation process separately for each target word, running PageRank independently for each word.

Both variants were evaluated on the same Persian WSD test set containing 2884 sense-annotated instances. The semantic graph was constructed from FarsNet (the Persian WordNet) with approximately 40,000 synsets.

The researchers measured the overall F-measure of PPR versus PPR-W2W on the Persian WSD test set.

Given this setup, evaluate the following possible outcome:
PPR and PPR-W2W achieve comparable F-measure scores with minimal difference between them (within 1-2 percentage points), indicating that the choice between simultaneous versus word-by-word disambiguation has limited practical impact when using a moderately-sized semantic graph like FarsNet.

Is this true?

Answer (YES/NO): YES